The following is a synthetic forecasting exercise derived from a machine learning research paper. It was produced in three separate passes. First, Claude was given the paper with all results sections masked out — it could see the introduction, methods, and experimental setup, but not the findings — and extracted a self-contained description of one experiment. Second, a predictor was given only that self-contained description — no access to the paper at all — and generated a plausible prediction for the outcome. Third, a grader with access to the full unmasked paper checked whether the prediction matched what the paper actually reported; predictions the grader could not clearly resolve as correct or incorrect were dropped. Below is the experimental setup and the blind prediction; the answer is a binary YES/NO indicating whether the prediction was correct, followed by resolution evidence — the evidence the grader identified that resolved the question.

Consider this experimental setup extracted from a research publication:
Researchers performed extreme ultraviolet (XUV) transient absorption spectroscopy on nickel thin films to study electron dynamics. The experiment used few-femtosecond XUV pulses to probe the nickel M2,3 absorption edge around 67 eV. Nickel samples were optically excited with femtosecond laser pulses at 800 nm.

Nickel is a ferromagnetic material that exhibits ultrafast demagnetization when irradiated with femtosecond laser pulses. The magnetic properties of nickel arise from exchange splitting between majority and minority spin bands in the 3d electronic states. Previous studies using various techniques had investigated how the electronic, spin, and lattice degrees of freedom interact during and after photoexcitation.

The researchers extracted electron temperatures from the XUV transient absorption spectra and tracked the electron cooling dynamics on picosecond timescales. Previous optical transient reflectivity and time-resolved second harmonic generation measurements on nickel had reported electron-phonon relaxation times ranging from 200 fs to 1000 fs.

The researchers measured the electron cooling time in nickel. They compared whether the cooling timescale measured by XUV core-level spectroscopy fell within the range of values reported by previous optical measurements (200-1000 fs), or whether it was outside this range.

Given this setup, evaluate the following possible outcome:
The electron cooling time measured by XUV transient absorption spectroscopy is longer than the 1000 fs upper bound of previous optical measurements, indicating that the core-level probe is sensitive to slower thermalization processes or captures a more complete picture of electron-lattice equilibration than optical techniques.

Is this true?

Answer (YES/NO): NO